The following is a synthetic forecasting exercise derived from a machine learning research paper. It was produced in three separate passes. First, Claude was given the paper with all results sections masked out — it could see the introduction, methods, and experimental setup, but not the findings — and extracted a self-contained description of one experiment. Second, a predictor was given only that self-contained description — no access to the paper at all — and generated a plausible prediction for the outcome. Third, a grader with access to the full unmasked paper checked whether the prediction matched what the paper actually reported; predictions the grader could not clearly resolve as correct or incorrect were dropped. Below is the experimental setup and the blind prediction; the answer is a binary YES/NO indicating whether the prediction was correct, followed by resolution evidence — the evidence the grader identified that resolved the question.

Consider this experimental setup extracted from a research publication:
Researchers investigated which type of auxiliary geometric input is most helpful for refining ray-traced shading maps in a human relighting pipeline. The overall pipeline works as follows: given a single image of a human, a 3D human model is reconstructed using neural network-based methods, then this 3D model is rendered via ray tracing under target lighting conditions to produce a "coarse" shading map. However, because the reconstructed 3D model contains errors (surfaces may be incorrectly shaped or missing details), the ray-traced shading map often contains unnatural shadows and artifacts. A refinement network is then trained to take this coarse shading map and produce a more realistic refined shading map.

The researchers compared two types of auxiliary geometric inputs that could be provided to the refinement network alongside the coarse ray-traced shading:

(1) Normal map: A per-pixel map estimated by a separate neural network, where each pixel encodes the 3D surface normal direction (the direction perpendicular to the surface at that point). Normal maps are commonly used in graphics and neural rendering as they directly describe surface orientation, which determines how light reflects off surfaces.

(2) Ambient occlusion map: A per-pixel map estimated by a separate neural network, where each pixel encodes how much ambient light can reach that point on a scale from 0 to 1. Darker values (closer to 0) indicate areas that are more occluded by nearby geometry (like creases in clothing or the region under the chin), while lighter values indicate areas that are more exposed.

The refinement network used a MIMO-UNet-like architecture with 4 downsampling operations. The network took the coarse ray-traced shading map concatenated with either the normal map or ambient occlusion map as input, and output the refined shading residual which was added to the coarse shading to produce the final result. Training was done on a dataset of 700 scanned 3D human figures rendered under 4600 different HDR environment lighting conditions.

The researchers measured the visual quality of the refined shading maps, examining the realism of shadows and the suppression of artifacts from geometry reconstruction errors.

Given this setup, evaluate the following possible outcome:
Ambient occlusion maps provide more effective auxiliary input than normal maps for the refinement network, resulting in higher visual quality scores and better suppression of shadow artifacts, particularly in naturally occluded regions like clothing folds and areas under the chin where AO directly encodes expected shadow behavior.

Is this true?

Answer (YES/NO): YES